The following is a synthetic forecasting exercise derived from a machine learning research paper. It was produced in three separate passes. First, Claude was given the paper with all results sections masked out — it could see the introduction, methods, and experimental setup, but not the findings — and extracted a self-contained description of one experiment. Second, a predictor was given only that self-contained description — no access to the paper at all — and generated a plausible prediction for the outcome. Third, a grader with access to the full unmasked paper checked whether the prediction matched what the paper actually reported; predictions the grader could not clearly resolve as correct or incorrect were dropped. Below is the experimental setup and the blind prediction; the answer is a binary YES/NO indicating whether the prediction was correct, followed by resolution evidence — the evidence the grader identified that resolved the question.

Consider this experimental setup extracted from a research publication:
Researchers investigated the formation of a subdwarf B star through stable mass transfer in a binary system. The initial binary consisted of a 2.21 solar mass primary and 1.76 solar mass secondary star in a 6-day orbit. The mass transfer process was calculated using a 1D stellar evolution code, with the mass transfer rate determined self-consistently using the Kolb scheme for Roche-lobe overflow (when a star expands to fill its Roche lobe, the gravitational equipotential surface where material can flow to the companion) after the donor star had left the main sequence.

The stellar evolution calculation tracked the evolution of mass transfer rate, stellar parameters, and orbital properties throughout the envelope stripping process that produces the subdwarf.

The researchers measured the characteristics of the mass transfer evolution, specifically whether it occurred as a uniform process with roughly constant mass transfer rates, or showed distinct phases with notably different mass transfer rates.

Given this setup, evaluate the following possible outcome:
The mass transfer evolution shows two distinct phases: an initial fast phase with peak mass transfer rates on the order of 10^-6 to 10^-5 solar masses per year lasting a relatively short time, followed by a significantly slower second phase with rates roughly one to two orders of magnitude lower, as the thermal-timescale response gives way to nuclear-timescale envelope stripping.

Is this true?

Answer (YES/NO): NO